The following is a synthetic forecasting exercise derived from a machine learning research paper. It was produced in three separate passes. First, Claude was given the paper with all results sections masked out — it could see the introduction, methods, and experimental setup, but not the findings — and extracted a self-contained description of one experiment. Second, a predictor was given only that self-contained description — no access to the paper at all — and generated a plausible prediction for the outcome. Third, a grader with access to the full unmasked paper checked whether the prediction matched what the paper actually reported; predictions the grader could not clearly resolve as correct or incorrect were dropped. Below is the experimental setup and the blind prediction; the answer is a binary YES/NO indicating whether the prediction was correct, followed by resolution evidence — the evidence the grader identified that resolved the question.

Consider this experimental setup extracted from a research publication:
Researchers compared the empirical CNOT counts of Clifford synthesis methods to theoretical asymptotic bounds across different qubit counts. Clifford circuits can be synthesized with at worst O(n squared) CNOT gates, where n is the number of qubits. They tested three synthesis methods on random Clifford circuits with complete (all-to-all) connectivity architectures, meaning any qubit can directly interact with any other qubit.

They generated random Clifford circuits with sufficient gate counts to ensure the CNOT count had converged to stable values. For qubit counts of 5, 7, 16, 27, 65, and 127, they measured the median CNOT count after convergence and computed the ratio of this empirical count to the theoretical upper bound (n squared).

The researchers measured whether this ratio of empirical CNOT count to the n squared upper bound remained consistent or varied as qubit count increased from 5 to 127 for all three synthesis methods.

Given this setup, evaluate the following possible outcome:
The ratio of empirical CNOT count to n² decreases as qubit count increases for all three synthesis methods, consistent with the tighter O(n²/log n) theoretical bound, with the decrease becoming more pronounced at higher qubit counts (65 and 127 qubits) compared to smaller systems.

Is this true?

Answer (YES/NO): NO